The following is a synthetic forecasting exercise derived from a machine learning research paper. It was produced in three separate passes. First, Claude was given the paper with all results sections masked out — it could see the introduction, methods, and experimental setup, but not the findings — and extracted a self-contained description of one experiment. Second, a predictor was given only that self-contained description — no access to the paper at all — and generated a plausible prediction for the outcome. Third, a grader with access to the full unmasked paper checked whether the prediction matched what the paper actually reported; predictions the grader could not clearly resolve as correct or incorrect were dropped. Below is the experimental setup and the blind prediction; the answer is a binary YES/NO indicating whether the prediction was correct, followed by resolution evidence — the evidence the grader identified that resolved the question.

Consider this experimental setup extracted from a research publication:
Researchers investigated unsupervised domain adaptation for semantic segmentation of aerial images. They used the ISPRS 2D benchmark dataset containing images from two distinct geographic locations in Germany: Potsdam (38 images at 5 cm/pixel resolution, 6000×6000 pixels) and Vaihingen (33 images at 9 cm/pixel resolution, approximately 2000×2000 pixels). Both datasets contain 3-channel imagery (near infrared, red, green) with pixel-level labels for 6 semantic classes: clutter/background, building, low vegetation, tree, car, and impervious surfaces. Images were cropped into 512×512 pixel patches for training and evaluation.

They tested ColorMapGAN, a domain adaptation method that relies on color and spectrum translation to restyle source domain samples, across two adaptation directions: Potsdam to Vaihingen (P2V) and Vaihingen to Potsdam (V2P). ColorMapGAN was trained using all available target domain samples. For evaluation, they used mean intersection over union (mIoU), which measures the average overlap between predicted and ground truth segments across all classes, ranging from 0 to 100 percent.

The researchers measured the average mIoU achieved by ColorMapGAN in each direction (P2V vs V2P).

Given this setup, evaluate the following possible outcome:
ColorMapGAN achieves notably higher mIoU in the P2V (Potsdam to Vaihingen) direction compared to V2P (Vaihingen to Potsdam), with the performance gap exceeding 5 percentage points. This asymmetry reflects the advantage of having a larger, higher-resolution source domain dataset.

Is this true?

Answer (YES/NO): YES